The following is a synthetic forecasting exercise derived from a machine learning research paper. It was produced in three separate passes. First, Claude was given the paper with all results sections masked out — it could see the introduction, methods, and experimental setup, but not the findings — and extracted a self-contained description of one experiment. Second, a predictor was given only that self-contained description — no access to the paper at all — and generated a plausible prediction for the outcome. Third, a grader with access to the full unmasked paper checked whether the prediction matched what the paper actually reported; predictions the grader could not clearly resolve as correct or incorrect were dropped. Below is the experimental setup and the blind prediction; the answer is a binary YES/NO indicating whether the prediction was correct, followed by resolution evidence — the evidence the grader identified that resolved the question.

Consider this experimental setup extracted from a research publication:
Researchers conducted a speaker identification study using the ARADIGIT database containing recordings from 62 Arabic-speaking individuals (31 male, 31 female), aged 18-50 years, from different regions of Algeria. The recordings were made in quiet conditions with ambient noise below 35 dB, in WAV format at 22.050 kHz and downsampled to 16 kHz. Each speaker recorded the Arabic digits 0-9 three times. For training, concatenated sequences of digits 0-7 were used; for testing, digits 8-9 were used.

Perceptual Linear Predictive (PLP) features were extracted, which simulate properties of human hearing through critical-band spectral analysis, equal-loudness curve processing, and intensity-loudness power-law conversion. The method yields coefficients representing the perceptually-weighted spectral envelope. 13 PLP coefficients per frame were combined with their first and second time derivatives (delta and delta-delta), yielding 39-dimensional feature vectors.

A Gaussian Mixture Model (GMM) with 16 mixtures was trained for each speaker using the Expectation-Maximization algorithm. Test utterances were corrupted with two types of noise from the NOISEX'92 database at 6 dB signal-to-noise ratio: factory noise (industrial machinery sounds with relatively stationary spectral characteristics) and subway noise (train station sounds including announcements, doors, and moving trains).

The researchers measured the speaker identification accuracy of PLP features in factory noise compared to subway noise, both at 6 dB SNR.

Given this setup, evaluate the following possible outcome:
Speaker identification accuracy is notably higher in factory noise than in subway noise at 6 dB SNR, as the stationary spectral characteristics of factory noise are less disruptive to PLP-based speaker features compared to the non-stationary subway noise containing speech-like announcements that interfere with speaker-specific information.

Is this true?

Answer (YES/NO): YES